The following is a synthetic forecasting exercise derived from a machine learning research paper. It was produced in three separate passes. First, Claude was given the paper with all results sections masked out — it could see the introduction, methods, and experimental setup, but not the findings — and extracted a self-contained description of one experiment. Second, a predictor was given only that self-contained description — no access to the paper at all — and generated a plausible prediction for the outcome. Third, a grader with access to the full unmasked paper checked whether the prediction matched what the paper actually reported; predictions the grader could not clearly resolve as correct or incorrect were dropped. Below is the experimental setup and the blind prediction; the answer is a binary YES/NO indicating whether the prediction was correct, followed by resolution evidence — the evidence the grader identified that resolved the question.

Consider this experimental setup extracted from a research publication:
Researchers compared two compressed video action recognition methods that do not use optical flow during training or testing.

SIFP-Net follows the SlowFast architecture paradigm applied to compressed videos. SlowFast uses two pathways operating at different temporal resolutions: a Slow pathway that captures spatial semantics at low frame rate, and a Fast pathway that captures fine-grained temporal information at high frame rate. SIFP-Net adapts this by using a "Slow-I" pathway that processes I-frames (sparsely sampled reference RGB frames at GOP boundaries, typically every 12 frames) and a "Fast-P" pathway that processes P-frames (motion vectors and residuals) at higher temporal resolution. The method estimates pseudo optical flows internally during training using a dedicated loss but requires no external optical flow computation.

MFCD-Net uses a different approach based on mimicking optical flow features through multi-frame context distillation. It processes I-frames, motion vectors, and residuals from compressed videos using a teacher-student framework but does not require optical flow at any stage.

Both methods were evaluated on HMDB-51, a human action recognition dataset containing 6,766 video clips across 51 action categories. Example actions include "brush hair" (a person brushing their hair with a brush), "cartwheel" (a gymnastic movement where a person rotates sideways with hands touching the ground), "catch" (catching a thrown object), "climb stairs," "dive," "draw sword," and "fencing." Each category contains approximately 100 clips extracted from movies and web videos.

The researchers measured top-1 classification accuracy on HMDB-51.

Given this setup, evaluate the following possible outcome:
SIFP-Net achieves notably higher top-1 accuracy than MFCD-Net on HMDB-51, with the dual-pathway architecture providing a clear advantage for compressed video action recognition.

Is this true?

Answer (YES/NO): YES